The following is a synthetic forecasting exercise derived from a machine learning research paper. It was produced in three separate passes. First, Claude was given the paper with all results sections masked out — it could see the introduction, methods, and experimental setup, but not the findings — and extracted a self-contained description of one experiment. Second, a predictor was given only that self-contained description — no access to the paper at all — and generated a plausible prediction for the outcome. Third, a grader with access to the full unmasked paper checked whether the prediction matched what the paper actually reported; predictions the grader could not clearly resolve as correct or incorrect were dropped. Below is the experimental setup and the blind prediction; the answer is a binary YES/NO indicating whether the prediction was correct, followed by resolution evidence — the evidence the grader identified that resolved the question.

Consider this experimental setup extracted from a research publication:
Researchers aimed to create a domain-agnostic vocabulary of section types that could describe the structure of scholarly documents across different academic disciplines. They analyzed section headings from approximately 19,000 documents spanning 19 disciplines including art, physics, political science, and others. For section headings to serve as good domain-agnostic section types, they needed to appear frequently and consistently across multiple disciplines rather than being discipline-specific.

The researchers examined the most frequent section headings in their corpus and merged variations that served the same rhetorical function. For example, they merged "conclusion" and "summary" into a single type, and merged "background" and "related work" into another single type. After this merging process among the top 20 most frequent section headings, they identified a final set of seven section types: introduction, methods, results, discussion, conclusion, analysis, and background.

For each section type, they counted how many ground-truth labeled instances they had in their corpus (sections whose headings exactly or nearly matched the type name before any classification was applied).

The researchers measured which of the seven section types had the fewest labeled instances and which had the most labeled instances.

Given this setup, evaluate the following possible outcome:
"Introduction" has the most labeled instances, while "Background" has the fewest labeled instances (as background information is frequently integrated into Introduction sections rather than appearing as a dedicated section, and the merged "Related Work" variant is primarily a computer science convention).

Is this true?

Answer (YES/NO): YES